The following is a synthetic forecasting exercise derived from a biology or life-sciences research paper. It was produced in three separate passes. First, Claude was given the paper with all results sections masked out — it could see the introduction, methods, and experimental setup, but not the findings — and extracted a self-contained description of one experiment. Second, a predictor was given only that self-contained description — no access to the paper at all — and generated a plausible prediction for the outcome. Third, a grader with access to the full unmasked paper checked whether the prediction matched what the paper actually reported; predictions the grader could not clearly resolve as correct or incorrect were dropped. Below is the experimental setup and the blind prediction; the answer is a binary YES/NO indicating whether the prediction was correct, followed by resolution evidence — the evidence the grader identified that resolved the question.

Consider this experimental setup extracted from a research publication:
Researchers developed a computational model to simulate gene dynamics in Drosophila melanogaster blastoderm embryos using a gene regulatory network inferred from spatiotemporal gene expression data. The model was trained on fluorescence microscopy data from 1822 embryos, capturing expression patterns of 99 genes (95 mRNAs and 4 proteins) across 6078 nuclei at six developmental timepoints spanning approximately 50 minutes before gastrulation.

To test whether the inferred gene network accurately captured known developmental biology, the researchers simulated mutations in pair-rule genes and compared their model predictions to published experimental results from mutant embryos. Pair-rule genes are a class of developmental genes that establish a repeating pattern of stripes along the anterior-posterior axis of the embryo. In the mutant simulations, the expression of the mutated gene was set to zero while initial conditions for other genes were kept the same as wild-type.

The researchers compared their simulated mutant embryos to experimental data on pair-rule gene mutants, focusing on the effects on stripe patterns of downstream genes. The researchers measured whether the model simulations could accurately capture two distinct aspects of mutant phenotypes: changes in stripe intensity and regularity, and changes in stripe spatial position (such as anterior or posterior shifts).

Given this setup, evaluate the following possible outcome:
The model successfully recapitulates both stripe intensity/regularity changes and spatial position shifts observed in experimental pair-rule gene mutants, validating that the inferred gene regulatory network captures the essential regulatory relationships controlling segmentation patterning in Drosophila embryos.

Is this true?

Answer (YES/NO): NO